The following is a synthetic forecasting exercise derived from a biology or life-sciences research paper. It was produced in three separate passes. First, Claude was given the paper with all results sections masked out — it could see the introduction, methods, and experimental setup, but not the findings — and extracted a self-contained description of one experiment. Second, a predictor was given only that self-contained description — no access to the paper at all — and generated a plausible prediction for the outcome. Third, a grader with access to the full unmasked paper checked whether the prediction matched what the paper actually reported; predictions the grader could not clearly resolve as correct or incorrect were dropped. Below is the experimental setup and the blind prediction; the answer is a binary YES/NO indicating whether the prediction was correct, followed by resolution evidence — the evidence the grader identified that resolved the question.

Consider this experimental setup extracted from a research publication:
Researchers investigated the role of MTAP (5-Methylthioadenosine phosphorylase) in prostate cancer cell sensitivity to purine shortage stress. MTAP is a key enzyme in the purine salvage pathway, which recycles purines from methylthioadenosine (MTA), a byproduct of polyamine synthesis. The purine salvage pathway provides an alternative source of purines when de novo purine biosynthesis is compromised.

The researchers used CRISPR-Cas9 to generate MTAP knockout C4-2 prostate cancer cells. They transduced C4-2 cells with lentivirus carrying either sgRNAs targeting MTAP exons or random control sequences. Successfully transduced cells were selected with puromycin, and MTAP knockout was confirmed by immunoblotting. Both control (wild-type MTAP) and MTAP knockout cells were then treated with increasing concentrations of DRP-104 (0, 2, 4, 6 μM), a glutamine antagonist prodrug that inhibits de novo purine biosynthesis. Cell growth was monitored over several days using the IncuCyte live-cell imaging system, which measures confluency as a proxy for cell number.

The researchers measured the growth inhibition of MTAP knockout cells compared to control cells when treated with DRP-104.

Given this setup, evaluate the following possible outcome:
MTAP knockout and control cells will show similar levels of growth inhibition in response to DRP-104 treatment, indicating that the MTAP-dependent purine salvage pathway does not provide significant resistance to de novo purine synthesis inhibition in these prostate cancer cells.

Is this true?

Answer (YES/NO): NO